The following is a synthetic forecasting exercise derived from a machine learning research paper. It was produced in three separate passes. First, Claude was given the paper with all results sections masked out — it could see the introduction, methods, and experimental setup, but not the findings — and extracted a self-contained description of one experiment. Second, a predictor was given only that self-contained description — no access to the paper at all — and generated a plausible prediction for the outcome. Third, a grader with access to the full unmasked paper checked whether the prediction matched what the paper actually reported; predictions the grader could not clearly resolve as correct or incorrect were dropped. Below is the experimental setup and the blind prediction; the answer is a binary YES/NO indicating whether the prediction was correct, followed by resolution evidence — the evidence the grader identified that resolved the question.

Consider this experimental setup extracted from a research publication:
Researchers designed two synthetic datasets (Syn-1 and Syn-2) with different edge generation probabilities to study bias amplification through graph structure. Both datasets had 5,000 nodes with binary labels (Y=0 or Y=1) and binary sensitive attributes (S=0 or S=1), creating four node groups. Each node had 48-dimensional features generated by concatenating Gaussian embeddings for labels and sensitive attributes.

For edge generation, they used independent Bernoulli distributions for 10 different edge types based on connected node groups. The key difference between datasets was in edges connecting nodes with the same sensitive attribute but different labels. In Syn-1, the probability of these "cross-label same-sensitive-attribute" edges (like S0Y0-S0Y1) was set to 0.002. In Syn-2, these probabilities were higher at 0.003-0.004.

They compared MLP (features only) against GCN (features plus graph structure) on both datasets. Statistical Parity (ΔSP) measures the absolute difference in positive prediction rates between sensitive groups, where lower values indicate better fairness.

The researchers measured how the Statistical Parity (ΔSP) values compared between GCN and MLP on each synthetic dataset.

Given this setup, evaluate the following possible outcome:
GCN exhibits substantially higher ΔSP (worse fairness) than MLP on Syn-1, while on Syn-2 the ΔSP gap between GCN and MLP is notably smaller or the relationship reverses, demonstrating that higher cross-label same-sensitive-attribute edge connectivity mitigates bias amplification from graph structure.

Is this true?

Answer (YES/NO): NO